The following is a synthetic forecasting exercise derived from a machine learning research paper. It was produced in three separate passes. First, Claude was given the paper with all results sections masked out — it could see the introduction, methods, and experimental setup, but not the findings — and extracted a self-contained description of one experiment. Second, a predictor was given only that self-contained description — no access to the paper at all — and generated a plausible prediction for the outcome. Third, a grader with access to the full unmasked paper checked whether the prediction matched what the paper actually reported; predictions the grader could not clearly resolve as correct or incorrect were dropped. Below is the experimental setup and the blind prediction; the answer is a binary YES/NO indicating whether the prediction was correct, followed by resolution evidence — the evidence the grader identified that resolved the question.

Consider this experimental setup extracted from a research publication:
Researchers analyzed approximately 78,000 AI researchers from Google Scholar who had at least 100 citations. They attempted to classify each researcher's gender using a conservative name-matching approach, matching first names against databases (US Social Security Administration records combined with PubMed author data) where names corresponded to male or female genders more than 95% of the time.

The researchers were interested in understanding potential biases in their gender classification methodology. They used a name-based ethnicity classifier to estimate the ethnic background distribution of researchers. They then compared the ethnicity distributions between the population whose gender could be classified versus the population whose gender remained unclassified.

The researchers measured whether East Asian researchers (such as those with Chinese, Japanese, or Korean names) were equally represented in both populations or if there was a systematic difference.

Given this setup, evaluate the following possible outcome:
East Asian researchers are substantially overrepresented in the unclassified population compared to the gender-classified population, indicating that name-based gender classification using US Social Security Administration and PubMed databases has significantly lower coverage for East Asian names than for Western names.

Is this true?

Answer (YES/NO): YES